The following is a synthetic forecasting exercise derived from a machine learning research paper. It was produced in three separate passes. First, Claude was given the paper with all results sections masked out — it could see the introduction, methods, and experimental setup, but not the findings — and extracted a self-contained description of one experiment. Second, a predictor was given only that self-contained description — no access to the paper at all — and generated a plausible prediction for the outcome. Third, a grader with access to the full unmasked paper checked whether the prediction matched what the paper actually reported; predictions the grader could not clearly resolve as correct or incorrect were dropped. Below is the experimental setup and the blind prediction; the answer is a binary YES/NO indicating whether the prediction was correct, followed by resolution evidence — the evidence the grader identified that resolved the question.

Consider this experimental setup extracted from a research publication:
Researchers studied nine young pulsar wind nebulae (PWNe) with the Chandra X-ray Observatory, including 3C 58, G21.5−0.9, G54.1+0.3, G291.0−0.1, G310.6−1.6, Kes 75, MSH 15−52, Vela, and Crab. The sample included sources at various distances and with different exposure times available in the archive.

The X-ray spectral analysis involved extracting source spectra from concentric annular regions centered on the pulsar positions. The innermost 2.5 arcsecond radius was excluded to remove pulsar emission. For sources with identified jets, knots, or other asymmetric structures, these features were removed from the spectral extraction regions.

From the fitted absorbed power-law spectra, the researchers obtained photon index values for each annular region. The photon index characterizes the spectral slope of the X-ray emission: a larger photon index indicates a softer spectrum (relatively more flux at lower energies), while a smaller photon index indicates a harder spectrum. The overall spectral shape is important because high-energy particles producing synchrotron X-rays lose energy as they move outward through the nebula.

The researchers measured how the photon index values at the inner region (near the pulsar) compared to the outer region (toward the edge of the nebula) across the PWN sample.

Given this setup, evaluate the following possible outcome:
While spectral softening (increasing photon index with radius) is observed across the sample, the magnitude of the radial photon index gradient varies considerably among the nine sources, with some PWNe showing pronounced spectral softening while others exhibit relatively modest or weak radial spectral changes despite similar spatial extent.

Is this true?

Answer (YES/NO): NO